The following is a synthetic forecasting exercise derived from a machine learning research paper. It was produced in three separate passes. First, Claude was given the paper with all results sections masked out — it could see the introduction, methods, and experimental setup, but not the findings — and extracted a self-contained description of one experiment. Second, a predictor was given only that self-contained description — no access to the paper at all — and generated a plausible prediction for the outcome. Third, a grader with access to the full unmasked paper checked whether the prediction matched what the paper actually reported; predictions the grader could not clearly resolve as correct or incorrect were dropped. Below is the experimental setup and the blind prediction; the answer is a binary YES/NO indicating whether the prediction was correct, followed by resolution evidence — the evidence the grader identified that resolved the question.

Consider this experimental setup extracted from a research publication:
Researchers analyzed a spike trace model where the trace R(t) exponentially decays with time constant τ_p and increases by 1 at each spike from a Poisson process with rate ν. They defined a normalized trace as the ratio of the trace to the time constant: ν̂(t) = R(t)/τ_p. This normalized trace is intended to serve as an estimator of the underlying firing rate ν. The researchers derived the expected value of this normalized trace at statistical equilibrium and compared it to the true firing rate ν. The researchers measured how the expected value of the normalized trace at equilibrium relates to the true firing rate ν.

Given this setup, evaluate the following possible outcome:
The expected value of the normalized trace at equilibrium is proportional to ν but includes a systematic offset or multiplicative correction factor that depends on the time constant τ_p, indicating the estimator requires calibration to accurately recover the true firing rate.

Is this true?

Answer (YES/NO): NO